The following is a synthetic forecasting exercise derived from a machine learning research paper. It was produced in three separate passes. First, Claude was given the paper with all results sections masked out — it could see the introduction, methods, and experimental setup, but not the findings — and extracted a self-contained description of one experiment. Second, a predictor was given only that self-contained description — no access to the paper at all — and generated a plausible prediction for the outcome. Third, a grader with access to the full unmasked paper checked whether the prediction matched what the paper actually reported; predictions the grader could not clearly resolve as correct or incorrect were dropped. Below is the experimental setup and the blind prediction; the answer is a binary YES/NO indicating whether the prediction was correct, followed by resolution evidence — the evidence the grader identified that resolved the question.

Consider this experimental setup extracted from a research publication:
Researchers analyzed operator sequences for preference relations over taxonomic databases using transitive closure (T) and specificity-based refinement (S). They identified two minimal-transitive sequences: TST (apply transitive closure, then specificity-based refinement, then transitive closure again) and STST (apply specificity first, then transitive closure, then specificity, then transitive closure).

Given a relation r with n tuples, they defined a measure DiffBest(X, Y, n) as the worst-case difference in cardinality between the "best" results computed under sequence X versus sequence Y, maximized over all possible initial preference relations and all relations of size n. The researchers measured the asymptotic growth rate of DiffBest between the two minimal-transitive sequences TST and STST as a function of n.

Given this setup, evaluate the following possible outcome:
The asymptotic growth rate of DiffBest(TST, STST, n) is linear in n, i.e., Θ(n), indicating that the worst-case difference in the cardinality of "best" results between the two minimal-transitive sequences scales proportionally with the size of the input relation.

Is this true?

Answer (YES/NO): YES